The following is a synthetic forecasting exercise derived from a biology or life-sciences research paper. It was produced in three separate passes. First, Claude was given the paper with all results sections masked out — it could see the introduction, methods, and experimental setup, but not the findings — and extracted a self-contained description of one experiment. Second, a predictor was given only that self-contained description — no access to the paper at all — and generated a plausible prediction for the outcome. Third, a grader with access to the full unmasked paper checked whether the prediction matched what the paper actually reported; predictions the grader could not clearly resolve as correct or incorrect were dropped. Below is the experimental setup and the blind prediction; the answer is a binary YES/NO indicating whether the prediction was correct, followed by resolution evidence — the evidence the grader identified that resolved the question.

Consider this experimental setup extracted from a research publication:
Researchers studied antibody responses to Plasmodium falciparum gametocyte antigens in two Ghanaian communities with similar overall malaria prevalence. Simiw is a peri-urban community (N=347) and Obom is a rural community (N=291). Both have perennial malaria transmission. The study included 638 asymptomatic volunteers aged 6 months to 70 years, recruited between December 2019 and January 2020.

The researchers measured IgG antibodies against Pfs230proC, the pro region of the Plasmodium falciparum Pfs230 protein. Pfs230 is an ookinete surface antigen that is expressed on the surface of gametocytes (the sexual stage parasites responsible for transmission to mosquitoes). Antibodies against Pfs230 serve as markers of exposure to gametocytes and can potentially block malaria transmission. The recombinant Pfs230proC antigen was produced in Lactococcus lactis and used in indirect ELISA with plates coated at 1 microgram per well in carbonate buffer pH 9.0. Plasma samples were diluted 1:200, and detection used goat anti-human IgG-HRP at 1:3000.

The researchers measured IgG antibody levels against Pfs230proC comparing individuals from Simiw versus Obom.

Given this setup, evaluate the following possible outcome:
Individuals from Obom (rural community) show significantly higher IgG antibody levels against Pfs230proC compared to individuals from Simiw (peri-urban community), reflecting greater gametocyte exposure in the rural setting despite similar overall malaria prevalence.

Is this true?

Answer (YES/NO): YES